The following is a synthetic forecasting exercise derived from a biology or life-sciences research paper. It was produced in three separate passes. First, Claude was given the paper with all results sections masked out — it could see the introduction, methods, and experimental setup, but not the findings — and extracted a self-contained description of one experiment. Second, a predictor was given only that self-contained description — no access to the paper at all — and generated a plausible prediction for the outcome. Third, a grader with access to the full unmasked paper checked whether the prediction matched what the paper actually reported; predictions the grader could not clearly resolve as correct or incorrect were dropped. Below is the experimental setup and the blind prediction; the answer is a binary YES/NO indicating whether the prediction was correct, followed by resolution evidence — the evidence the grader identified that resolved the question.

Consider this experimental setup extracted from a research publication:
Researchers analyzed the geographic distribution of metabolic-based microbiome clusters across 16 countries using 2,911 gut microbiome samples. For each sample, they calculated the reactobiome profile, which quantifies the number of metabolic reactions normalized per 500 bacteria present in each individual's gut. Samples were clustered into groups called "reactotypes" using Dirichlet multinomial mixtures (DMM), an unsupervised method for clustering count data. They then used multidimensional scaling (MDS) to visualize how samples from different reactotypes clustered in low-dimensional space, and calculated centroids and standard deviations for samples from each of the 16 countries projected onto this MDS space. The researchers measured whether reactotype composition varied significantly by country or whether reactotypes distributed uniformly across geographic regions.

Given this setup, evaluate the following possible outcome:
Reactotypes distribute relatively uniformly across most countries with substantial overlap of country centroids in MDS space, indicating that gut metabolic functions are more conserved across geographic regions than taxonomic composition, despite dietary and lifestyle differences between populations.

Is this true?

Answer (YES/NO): NO